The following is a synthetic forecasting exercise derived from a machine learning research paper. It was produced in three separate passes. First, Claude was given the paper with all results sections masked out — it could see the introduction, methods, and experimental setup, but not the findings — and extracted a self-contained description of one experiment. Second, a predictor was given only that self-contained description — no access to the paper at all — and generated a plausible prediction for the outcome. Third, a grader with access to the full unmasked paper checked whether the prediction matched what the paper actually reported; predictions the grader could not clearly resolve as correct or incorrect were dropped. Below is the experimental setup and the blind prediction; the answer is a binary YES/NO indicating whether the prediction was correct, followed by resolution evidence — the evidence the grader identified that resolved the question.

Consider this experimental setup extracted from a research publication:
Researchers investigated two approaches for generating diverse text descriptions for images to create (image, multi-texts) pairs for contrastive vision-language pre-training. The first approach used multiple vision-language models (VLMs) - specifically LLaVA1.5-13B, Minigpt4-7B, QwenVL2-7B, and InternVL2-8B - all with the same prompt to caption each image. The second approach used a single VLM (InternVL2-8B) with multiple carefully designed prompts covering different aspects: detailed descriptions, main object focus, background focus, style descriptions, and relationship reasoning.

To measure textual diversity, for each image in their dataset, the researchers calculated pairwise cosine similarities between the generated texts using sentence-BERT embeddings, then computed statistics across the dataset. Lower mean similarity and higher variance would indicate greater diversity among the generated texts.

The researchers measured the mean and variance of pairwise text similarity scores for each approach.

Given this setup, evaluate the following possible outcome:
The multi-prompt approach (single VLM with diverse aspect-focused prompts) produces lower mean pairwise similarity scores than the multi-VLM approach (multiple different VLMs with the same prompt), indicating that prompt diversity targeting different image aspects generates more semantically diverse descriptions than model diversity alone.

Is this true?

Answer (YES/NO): YES